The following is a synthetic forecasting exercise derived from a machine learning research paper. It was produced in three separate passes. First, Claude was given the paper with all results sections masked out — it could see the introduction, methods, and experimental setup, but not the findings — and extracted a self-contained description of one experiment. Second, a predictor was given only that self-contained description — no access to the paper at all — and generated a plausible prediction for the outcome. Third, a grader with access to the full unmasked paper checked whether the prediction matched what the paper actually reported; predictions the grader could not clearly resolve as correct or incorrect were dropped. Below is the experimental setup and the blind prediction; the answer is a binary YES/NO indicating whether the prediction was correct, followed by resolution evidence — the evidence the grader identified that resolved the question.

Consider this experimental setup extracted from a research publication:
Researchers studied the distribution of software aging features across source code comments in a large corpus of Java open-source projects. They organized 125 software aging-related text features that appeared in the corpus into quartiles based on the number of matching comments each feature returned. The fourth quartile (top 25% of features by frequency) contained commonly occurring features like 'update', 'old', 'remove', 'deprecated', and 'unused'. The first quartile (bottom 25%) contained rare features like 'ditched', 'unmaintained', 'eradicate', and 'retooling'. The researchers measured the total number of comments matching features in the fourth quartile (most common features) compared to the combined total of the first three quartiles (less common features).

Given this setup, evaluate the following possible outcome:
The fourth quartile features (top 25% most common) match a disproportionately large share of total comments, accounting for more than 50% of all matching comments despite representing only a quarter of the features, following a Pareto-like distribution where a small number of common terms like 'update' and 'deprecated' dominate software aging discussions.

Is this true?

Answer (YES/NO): YES